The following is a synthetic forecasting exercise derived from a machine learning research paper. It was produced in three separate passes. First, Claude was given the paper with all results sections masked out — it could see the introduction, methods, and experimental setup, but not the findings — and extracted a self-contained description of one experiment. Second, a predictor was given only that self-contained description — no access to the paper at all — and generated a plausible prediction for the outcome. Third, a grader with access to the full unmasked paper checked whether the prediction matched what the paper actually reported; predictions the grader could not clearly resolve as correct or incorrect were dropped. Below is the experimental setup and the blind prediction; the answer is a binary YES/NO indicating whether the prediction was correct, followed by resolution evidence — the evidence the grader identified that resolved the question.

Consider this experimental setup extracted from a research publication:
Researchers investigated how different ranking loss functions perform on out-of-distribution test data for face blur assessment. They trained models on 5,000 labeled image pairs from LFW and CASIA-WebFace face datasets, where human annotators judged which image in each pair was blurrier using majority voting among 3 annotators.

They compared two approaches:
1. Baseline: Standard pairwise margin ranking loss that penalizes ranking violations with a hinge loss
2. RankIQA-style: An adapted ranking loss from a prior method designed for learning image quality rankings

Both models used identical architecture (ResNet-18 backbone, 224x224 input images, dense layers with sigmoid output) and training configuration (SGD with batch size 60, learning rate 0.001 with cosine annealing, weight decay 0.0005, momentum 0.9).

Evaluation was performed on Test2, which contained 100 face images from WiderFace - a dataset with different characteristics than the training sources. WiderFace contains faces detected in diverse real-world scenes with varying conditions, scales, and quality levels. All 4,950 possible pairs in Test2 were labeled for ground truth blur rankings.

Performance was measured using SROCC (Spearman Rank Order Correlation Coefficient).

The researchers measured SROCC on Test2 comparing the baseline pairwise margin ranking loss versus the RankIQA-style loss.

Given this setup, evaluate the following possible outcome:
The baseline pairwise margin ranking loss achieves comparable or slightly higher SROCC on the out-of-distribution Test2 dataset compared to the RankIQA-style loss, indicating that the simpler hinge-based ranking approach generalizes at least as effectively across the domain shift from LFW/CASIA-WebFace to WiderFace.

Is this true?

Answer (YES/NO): NO